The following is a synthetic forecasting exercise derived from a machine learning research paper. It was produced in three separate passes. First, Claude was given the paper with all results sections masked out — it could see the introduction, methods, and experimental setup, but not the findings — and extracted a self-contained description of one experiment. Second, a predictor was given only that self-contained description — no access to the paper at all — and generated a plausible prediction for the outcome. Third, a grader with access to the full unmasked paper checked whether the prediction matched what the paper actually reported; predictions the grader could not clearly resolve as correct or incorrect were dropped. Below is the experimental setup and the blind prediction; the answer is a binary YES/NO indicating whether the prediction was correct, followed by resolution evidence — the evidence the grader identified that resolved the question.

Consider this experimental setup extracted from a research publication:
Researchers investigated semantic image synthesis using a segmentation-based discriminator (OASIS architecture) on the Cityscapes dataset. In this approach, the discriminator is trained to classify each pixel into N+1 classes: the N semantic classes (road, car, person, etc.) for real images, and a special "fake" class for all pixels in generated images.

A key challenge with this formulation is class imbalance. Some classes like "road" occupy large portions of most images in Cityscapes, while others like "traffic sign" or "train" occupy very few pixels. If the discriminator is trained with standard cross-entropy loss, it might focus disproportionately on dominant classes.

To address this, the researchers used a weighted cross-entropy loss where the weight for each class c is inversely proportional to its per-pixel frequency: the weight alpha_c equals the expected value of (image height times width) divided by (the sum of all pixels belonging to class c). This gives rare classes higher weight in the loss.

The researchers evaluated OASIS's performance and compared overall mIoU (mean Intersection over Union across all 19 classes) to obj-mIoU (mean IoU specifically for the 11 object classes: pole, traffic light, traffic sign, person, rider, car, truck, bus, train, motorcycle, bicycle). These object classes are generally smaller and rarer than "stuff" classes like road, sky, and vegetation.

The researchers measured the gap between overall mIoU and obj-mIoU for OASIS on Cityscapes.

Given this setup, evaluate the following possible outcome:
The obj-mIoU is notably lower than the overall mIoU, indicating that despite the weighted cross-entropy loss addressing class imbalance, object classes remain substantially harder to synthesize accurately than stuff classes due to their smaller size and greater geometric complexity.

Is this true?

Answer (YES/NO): YES